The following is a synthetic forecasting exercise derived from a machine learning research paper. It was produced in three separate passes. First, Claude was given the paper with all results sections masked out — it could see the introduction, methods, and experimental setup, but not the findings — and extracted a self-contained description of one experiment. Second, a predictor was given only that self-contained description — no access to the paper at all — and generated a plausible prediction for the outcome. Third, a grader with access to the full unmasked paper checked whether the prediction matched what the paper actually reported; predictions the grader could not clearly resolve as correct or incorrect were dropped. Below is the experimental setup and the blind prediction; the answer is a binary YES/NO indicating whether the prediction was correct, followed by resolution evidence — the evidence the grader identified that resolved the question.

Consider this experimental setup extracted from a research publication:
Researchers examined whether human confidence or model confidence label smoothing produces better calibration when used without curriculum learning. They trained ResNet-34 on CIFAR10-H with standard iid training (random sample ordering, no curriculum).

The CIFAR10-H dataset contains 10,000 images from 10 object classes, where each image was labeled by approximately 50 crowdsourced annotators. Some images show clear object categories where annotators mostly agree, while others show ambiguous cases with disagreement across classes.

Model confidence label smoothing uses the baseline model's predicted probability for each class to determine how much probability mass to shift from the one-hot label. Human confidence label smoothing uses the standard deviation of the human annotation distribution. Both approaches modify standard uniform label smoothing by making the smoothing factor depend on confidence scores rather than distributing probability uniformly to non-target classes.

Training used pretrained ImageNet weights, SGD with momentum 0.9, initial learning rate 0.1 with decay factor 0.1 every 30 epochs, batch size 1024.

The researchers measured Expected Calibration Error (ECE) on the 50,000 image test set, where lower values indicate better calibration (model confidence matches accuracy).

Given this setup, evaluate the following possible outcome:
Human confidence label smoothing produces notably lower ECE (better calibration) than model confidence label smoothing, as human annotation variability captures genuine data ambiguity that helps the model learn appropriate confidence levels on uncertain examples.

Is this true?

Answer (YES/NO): NO